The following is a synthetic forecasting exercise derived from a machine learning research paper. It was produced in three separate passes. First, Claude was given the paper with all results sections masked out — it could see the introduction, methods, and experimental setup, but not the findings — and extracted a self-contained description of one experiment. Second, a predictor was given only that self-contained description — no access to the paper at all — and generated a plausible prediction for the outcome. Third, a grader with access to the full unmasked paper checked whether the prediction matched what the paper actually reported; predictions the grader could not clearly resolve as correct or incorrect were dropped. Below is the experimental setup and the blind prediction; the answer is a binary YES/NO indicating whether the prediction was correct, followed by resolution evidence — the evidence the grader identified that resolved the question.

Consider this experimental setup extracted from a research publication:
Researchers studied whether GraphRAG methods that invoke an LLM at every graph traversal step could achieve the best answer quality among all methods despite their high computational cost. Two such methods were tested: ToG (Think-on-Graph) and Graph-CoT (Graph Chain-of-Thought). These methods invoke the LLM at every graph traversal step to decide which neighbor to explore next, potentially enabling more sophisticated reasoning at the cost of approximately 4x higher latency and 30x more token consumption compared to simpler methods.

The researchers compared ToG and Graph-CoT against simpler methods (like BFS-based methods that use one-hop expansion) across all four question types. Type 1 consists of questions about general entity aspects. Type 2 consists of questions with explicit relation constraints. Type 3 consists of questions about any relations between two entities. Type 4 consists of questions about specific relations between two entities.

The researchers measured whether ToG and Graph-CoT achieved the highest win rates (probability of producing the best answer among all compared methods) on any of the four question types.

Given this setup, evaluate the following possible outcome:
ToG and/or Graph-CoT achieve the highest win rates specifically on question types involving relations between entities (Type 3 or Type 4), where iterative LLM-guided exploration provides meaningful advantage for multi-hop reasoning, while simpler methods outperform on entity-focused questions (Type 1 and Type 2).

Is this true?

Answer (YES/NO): NO